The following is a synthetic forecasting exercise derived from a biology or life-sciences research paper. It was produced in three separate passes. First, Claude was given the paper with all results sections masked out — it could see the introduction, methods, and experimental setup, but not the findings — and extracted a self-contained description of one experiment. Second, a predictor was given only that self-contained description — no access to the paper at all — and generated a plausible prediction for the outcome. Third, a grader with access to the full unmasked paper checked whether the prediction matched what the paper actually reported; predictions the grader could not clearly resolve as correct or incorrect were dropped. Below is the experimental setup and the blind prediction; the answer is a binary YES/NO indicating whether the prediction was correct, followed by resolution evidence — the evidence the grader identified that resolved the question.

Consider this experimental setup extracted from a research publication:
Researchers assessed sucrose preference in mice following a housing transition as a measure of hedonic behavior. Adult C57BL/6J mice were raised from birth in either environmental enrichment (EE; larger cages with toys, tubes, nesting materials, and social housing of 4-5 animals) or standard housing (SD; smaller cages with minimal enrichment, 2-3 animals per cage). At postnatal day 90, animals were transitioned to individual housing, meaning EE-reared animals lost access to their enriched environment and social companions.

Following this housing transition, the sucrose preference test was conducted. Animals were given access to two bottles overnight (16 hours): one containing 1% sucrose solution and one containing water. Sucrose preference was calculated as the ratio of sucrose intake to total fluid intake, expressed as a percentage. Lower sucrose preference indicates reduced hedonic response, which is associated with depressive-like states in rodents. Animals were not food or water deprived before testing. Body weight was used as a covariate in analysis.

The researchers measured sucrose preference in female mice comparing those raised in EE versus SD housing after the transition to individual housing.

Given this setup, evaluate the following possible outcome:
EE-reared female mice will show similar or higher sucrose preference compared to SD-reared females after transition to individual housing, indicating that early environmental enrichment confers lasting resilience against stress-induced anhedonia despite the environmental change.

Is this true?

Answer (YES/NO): NO